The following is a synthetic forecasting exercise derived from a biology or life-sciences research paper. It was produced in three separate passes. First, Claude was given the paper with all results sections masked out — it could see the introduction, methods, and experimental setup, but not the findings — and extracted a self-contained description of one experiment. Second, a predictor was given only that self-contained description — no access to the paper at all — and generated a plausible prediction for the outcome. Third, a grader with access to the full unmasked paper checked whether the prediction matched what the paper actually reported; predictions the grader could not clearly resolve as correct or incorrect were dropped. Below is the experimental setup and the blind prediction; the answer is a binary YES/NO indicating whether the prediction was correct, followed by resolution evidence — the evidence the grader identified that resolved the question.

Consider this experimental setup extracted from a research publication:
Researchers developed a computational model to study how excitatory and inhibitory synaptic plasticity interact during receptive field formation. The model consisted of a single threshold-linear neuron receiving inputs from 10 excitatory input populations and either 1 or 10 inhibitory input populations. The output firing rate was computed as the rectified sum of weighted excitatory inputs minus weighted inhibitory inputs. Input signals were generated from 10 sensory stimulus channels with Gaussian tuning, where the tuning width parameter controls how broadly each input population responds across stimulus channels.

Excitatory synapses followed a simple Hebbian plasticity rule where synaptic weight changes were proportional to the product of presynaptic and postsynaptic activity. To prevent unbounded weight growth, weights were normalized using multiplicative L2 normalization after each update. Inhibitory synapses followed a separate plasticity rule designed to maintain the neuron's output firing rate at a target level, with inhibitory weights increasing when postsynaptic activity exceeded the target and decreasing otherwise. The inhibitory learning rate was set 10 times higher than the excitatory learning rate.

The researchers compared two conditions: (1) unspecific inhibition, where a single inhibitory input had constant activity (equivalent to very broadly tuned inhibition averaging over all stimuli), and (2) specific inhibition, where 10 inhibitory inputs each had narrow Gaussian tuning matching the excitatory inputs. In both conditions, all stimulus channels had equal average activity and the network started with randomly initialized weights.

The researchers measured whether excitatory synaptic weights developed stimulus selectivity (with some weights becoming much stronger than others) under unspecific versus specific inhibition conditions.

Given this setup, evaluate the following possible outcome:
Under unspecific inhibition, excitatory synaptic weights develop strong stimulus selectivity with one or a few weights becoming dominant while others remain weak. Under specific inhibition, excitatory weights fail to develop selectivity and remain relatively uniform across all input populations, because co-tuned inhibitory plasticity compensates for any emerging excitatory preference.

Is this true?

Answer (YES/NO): YES